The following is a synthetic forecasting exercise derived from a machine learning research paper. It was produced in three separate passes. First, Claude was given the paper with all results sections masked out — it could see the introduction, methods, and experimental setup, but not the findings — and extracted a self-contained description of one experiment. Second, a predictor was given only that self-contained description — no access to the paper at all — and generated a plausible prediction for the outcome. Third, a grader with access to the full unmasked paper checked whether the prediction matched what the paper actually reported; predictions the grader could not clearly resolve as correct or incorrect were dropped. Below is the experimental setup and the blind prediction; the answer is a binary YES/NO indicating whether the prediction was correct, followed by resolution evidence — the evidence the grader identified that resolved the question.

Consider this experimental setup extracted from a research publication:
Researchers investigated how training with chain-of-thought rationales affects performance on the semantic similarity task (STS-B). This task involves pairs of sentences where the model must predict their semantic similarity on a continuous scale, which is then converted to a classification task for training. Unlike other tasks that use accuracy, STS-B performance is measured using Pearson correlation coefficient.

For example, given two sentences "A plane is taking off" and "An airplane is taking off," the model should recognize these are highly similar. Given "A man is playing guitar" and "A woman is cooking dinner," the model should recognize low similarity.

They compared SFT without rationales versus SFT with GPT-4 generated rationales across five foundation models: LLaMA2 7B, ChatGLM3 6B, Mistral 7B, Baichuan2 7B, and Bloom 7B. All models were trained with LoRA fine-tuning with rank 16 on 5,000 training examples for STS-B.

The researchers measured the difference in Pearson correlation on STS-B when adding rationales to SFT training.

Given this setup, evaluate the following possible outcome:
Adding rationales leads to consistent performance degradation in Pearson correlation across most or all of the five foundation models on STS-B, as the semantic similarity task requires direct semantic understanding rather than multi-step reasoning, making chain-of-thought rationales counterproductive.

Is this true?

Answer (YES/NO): NO